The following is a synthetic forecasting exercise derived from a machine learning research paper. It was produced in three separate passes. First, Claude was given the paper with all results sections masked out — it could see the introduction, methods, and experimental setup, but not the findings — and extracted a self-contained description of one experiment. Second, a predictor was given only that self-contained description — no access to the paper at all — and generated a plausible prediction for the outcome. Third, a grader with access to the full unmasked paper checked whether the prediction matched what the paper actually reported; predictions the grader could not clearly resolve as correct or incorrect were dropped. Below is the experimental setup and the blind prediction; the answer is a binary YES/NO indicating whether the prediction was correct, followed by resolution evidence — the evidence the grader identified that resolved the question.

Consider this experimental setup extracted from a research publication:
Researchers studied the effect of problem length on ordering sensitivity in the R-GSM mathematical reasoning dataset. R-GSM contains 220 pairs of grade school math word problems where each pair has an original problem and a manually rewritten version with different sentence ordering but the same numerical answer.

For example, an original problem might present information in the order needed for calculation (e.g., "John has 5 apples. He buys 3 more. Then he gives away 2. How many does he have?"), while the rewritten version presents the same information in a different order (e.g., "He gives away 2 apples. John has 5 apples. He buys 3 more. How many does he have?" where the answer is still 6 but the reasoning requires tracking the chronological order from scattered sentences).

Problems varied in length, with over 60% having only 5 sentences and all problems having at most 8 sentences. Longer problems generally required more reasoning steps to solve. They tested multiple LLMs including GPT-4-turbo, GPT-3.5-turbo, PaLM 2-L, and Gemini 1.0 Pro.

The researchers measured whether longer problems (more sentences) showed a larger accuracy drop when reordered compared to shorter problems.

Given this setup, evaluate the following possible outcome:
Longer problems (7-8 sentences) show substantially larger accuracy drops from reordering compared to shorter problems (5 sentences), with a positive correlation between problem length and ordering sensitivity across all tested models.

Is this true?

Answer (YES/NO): NO